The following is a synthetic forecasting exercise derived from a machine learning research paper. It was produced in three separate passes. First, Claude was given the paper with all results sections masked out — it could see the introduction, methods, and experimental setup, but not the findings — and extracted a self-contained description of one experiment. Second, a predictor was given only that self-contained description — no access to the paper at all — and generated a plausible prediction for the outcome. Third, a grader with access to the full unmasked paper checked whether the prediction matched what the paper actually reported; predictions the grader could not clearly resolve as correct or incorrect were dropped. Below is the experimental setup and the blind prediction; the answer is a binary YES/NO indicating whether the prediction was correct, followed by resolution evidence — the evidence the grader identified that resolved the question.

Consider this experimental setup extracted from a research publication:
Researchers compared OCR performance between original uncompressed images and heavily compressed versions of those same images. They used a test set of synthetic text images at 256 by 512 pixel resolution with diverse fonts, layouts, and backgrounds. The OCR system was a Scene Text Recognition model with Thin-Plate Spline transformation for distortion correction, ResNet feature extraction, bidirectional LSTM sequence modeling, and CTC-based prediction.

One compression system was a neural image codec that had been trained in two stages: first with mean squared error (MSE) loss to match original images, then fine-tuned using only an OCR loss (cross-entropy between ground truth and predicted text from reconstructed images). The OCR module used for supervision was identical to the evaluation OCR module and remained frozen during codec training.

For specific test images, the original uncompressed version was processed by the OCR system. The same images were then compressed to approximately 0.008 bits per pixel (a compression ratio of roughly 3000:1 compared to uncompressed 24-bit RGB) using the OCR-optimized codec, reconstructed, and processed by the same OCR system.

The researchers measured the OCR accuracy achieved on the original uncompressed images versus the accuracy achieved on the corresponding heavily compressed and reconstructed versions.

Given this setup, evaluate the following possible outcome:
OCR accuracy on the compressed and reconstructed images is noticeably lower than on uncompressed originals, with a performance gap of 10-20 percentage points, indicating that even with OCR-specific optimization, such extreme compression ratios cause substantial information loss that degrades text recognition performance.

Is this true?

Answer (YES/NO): NO